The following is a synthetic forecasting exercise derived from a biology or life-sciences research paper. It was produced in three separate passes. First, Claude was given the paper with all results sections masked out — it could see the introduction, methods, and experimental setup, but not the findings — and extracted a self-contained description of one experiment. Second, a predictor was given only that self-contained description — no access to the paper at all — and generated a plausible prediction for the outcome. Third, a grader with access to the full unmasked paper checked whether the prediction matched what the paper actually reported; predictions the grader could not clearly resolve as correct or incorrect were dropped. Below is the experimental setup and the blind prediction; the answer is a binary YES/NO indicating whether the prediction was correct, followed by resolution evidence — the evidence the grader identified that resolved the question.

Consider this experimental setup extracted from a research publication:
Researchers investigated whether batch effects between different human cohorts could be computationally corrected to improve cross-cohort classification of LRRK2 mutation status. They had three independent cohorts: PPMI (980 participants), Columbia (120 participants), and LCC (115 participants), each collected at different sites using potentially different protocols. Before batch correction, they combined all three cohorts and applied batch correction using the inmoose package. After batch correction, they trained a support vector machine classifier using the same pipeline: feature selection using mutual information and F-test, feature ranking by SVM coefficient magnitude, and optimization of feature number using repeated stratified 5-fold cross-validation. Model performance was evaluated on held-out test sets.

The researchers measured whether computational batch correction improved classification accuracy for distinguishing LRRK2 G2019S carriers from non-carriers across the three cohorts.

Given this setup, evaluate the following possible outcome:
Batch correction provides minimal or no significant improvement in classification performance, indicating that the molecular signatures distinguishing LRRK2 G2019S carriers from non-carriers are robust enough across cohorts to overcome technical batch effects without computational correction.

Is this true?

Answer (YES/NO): YES